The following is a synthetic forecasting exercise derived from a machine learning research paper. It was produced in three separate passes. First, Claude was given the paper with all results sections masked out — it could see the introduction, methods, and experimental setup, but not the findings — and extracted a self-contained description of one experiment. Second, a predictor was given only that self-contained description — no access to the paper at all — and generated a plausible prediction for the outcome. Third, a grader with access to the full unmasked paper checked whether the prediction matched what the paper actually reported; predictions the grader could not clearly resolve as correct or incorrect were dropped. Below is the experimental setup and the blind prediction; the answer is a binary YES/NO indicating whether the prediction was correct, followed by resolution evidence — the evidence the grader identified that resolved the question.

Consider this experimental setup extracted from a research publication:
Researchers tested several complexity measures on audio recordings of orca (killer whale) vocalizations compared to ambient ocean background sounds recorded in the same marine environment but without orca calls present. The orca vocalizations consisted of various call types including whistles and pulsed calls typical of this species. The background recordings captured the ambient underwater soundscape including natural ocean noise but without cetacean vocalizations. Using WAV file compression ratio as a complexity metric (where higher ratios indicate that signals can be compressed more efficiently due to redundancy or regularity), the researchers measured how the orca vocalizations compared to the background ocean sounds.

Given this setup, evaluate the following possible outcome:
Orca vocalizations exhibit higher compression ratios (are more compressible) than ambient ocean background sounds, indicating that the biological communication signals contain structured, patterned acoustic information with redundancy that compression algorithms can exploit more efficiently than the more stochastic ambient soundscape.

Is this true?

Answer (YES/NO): NO